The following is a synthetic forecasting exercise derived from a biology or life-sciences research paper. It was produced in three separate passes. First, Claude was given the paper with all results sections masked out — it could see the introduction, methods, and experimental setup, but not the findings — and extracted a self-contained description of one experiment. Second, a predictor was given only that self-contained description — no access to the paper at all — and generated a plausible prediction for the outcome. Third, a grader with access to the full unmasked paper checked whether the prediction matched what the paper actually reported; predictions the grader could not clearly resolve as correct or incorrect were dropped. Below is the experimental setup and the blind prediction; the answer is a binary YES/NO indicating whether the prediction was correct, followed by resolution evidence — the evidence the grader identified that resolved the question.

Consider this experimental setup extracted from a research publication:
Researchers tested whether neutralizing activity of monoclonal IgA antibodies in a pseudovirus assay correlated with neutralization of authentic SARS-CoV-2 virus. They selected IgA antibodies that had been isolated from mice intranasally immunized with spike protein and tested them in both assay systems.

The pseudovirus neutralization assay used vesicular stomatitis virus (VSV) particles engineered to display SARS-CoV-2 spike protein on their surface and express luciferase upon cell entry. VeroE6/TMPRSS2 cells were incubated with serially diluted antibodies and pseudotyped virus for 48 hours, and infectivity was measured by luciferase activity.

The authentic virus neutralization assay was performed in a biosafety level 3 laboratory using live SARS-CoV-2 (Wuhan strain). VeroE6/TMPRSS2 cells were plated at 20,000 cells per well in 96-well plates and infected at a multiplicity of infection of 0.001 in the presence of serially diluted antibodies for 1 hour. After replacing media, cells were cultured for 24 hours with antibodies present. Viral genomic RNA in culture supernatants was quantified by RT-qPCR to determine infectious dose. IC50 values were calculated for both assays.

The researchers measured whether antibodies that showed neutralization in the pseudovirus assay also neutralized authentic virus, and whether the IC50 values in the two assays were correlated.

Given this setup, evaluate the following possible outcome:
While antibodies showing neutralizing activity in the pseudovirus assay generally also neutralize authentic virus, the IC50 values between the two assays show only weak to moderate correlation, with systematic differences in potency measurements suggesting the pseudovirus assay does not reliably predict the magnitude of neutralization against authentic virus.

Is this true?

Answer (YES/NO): NO